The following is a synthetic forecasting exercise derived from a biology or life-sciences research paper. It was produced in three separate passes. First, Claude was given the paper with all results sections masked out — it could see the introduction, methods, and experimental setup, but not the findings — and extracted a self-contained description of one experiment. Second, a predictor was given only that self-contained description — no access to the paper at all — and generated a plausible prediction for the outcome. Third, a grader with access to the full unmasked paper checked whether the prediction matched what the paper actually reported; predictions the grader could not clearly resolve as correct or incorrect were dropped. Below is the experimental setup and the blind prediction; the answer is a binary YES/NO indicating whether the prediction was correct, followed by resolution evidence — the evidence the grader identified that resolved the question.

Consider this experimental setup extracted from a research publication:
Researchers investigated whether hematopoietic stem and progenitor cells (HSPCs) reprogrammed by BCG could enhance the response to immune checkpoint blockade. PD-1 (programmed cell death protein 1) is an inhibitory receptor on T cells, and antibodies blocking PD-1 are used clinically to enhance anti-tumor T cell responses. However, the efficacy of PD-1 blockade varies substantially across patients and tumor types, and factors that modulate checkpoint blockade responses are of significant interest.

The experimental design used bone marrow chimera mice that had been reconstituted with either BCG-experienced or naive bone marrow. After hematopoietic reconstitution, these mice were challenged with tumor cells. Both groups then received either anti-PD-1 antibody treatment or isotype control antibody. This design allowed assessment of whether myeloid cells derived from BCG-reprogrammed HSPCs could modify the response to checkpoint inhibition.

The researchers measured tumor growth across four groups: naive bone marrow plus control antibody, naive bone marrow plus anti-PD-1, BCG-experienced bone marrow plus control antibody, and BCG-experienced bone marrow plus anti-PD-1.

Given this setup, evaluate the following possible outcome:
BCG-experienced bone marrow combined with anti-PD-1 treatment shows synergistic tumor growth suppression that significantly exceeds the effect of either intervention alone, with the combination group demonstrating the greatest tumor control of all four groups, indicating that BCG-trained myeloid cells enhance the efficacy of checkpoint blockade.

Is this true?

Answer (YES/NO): YES